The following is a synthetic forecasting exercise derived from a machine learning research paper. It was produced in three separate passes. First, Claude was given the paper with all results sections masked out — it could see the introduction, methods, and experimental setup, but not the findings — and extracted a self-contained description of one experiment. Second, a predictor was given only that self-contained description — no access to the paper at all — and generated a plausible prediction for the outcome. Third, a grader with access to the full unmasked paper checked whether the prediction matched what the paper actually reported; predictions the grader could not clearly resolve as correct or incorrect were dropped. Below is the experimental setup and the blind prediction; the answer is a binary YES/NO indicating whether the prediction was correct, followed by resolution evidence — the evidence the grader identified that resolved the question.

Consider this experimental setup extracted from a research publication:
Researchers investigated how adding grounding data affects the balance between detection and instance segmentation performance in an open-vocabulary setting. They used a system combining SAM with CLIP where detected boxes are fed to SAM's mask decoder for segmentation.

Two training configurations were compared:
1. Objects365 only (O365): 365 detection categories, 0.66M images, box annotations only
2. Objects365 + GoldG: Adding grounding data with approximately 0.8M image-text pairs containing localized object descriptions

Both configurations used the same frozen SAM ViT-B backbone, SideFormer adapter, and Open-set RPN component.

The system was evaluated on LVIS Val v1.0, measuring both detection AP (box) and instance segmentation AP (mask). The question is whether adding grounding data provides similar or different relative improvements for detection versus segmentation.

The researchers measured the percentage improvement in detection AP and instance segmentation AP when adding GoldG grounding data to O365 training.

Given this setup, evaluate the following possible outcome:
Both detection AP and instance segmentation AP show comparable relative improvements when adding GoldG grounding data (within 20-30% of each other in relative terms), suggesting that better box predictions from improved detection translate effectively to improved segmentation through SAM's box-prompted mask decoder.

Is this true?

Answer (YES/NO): NO